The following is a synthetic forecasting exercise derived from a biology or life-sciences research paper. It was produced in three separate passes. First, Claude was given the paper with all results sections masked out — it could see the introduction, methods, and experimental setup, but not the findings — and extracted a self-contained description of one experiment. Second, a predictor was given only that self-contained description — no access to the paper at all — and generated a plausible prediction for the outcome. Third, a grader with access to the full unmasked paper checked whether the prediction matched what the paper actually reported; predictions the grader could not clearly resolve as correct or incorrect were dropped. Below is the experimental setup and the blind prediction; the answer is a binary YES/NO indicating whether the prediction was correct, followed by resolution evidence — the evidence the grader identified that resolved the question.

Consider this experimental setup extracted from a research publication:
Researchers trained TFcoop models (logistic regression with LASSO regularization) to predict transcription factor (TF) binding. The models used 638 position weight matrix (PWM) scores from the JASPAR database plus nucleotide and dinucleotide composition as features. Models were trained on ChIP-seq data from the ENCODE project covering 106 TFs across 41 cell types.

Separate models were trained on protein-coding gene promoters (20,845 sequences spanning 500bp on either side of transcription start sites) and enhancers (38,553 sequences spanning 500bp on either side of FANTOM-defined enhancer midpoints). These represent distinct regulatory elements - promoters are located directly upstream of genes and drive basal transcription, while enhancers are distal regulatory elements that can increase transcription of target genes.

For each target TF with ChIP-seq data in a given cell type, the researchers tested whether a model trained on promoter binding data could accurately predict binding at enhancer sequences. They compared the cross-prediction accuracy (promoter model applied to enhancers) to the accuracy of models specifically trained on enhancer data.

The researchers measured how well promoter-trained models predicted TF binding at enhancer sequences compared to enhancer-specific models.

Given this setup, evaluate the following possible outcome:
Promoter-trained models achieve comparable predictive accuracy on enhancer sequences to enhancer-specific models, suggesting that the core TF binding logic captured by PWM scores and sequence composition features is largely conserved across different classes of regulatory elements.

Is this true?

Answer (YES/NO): NO